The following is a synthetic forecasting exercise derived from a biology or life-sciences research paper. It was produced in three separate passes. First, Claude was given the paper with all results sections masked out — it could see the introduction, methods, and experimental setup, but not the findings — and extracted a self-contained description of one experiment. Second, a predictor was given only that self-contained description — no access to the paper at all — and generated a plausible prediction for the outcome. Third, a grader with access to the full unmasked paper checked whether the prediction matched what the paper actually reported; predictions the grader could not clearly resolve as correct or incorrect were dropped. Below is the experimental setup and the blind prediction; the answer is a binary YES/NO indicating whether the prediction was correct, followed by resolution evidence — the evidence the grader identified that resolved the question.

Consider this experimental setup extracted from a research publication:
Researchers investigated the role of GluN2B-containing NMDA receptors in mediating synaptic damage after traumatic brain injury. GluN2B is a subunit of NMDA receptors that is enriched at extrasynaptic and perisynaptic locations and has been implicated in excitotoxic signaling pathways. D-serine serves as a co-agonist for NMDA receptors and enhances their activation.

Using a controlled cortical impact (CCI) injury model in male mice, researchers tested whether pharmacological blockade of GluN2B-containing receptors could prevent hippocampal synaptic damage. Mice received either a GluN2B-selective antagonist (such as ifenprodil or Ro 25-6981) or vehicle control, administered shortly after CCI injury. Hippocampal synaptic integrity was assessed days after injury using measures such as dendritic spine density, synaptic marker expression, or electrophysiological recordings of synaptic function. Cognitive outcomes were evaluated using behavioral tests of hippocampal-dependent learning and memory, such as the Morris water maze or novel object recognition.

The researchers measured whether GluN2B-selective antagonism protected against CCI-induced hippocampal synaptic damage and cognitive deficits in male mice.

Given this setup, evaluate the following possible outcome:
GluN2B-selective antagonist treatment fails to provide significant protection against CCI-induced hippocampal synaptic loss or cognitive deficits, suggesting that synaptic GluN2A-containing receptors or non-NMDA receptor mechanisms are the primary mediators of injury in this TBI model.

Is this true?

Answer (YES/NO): NO